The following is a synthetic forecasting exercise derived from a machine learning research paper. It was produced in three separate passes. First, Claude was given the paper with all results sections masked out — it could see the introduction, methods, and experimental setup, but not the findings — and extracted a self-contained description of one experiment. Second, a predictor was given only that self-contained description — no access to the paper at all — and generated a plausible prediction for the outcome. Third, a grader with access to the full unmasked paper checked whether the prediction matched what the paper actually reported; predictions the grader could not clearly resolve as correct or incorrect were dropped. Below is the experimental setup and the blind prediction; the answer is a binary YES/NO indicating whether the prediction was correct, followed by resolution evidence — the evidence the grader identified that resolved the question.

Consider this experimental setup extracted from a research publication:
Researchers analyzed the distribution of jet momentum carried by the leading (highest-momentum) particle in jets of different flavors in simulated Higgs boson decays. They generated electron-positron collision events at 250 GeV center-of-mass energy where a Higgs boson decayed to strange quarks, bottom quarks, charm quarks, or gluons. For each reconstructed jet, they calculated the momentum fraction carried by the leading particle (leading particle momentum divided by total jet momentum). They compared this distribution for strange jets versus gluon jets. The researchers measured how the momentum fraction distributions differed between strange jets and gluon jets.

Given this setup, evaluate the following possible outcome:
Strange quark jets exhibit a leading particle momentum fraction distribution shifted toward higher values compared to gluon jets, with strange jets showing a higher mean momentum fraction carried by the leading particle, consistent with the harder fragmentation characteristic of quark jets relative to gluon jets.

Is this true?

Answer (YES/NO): YES